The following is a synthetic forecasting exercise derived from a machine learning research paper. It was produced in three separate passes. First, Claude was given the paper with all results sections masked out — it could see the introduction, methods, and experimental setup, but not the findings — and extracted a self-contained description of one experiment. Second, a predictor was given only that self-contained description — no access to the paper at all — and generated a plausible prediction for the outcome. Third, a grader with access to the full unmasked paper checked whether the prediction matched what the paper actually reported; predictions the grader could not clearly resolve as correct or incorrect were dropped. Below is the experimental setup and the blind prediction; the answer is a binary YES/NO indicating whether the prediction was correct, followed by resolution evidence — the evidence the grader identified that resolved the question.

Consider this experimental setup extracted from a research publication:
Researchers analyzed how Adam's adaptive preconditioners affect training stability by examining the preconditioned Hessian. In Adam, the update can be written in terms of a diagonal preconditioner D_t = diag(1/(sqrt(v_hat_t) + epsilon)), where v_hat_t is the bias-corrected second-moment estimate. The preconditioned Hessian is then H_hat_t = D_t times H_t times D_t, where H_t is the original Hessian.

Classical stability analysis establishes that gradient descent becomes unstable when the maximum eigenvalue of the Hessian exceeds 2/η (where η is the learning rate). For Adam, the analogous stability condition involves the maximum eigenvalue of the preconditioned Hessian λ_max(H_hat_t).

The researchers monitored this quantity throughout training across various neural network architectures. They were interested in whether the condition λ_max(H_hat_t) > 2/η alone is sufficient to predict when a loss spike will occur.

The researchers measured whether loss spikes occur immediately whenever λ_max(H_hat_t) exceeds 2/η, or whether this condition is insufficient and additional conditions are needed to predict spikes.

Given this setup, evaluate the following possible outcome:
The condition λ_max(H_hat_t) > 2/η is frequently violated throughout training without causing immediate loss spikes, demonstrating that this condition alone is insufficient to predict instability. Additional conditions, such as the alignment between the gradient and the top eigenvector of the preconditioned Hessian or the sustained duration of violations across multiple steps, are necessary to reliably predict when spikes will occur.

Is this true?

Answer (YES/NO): YES